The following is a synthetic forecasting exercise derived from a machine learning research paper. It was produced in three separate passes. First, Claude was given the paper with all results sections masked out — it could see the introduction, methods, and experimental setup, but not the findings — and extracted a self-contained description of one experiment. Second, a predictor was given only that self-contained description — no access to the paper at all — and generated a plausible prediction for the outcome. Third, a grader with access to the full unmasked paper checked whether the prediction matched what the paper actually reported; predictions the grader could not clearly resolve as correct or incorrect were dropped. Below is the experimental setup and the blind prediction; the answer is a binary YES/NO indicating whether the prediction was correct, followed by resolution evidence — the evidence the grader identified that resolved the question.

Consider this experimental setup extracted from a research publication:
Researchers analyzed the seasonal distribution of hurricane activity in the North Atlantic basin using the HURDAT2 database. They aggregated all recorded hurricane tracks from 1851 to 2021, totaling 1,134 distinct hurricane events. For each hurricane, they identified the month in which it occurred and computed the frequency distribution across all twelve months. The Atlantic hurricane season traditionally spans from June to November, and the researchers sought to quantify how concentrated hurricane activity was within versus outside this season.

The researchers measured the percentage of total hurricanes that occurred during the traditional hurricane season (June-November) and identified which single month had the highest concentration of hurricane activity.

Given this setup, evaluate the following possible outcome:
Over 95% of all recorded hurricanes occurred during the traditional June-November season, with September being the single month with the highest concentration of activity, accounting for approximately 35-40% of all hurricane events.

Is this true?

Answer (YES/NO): NO